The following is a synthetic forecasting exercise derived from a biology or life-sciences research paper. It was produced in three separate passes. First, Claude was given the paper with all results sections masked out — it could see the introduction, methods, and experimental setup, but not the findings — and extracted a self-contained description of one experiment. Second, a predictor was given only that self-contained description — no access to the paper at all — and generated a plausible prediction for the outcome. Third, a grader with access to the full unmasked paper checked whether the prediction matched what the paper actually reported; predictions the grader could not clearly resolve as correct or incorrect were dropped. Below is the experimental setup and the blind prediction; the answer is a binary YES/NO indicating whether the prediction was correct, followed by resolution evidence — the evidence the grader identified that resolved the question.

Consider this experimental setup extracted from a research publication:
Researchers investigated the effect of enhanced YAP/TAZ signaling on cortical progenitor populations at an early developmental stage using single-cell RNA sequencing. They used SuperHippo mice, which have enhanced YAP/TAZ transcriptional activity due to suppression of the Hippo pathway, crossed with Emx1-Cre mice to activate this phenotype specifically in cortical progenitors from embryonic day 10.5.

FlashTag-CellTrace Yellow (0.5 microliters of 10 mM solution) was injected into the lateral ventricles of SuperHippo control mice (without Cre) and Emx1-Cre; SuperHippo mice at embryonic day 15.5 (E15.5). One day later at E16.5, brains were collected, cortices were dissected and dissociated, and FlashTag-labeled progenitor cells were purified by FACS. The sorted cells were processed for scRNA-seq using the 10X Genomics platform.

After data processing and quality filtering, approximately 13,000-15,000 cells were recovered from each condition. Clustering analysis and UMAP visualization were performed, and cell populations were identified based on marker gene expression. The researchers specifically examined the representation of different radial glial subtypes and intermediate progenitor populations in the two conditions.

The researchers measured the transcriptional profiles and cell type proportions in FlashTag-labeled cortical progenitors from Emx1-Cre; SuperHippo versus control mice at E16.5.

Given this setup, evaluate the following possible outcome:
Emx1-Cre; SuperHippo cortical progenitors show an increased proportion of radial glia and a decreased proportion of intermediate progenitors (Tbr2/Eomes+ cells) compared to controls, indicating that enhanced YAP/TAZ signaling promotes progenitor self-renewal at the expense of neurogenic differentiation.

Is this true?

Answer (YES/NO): NO